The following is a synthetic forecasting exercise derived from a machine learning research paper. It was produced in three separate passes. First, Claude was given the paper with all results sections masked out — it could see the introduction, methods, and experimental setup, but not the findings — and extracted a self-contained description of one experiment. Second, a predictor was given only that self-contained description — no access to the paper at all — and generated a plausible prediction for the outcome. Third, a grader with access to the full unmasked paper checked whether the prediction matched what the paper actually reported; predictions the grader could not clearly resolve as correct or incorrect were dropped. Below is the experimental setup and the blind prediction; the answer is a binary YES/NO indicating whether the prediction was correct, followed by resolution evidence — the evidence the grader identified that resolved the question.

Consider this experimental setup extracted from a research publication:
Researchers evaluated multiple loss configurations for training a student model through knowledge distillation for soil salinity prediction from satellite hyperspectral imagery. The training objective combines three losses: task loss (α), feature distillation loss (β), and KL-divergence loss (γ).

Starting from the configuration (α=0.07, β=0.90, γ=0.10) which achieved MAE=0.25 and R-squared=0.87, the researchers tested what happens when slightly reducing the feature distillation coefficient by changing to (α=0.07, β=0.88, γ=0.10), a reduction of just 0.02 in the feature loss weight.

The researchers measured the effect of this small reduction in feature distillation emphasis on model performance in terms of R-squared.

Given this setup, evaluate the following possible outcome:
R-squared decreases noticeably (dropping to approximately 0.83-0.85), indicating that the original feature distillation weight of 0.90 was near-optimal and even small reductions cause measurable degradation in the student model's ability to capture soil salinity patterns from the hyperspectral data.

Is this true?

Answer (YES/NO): NO